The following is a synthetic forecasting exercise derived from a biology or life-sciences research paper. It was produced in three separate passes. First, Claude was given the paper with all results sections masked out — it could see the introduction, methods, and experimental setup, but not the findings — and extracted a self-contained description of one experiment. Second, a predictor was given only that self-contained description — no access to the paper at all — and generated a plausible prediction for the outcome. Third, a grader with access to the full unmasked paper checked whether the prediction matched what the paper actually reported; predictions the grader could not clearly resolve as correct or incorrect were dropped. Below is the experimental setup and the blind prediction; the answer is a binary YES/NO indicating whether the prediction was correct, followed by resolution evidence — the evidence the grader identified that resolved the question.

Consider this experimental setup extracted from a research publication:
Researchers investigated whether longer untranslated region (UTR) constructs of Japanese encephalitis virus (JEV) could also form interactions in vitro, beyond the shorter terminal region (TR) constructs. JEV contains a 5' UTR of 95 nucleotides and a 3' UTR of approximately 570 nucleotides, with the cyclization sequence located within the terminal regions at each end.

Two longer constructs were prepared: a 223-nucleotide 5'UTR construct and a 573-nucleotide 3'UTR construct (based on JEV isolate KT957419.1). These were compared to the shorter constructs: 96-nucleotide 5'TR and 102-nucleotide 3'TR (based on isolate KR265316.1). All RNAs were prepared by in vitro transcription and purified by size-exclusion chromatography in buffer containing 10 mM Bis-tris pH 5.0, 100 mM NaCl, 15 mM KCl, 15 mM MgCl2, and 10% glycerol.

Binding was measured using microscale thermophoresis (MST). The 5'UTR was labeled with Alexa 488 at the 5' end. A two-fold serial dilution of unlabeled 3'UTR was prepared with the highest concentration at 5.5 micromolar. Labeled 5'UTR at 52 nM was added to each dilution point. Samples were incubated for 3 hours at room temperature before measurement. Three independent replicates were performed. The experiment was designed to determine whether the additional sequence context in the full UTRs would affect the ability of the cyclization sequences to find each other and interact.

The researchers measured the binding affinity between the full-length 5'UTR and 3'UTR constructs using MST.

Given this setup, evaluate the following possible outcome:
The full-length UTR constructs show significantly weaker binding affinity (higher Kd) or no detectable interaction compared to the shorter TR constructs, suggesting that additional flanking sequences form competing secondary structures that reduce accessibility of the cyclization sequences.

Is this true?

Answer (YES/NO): NO